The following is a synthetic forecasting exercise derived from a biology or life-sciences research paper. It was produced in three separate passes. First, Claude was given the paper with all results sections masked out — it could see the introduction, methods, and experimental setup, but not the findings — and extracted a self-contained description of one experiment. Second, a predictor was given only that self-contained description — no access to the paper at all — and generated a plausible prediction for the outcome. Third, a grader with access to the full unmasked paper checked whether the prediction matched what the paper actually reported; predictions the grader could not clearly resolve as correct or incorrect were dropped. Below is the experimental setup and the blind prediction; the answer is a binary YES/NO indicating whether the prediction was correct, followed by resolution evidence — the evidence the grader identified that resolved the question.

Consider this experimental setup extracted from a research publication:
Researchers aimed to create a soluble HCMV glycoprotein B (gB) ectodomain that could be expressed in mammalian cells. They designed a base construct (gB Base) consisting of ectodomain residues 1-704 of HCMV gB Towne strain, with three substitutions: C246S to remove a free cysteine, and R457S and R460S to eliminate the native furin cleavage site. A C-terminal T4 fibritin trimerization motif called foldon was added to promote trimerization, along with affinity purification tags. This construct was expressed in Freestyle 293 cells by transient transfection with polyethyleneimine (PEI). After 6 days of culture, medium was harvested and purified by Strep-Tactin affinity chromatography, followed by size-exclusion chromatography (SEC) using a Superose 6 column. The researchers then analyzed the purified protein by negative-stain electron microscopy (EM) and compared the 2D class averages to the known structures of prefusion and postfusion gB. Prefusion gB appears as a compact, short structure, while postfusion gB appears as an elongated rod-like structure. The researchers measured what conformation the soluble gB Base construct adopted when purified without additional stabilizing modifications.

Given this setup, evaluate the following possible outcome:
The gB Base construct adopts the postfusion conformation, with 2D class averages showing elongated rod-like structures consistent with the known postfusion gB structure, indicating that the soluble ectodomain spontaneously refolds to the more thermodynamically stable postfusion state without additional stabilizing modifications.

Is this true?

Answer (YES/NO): YES